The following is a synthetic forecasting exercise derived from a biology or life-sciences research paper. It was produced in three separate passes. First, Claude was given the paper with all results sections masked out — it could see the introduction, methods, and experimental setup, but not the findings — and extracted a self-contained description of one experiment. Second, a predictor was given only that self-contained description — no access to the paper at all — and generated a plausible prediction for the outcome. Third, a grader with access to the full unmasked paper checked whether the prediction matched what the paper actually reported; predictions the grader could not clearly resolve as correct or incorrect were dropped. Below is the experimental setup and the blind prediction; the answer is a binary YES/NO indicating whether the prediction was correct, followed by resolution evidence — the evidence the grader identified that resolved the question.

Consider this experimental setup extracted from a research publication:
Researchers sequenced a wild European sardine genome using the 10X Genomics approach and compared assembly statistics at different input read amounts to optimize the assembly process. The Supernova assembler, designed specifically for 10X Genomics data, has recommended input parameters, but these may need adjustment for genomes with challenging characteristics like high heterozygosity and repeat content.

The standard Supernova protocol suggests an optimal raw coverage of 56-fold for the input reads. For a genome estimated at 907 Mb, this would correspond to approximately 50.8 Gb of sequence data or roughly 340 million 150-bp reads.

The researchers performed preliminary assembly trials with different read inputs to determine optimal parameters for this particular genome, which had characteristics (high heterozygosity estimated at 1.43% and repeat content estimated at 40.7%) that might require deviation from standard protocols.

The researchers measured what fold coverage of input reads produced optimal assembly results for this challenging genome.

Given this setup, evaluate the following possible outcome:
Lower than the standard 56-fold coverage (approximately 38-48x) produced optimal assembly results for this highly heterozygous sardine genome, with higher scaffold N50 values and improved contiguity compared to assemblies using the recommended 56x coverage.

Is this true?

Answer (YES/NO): NO